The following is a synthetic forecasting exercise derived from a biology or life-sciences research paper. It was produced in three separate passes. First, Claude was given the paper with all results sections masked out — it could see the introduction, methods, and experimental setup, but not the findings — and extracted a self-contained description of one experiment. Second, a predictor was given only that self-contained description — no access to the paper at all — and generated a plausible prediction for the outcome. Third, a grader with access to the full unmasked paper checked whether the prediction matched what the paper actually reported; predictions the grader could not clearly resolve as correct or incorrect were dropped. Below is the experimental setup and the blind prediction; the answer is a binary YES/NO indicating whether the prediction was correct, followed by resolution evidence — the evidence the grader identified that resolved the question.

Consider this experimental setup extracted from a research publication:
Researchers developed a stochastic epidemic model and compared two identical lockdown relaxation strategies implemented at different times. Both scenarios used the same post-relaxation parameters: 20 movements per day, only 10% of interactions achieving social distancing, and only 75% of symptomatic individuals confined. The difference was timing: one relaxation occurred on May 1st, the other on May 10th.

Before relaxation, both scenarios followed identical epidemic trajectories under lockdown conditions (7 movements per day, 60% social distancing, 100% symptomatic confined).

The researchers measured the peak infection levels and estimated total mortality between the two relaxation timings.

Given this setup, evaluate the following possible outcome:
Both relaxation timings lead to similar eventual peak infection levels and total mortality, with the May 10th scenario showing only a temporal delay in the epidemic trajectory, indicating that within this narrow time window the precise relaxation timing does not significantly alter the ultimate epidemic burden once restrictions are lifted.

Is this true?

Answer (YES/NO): NO